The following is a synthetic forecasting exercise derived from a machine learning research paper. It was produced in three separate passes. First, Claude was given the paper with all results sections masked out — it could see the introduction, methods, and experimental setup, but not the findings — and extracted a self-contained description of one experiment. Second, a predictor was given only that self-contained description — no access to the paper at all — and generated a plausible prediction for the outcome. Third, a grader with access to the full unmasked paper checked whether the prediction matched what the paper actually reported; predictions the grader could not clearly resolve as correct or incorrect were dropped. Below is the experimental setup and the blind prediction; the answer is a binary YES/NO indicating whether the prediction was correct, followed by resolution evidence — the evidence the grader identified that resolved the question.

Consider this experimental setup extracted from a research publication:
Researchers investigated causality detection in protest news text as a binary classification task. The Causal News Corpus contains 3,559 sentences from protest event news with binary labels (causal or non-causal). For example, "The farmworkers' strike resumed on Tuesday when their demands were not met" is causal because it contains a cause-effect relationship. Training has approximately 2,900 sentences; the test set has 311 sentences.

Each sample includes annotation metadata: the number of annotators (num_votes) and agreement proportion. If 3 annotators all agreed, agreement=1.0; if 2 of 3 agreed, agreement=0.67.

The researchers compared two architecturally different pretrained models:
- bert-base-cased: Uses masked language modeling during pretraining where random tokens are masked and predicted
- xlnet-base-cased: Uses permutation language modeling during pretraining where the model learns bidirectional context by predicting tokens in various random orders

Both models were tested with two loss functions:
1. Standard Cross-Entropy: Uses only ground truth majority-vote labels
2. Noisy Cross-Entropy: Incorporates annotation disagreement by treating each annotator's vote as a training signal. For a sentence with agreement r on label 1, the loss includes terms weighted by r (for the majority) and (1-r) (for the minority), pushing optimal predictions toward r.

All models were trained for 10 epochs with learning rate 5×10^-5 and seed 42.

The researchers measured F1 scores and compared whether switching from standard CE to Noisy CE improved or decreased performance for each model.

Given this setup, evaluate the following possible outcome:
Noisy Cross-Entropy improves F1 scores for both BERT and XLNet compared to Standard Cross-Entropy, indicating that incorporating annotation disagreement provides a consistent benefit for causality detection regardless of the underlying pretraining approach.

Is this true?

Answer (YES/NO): NO